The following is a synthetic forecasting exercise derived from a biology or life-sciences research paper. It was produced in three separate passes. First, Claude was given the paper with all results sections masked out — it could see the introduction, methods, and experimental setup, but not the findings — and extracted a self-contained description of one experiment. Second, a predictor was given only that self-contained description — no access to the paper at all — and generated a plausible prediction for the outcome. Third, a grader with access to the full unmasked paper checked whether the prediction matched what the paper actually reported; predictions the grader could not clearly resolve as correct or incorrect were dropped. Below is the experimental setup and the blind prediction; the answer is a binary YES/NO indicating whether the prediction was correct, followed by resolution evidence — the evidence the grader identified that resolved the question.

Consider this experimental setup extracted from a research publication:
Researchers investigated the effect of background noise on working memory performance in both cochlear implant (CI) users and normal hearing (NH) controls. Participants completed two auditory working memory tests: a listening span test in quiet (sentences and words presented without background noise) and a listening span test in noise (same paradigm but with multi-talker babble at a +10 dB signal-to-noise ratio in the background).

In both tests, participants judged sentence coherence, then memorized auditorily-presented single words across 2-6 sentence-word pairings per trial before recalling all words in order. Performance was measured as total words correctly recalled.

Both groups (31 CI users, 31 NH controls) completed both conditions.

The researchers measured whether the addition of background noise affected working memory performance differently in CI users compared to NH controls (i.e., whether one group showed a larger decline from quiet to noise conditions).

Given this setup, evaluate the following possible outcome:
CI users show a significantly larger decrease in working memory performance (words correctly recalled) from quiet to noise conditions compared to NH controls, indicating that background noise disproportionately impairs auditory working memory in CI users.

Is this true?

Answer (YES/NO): YES